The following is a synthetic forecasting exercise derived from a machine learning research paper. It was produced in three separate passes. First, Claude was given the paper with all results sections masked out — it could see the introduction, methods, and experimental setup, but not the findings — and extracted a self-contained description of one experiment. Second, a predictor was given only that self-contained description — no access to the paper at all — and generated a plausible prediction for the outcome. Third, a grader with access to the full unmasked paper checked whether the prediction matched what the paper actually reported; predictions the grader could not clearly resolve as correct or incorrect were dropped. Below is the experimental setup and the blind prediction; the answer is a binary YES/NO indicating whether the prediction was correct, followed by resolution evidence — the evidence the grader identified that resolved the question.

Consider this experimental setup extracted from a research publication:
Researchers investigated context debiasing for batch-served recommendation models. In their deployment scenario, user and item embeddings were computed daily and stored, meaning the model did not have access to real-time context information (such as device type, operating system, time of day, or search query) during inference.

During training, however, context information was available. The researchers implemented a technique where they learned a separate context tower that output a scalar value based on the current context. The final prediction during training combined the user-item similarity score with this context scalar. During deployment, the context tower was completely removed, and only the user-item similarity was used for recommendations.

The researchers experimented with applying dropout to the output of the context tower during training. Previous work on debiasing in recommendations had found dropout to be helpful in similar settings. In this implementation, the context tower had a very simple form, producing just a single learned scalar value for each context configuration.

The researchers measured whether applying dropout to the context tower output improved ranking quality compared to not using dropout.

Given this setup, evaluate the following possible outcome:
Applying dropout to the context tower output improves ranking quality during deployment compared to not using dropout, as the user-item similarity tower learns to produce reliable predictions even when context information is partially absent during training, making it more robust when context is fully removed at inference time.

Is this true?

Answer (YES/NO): NO